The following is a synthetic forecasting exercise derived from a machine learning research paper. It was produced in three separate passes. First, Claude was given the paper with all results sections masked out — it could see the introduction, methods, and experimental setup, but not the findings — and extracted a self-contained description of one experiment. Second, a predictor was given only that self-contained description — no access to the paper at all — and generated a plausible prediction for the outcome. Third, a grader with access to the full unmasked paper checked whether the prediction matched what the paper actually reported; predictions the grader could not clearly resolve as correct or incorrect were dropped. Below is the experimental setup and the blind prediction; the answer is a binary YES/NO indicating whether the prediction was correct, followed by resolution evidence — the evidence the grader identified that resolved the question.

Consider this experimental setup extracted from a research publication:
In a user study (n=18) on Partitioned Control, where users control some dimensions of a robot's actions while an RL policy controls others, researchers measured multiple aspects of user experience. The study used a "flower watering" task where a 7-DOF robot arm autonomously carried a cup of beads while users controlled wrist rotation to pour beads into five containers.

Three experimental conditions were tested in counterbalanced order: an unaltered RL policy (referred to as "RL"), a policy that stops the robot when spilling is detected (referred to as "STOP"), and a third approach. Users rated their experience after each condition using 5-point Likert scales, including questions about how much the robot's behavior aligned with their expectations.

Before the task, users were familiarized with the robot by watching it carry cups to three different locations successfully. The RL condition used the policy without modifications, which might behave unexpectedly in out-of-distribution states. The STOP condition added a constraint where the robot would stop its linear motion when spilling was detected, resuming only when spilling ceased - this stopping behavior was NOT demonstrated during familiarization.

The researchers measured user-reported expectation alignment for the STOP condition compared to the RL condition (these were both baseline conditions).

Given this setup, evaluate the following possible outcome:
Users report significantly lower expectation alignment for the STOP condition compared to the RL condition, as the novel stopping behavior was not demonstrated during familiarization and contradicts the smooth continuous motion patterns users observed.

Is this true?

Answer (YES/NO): NO